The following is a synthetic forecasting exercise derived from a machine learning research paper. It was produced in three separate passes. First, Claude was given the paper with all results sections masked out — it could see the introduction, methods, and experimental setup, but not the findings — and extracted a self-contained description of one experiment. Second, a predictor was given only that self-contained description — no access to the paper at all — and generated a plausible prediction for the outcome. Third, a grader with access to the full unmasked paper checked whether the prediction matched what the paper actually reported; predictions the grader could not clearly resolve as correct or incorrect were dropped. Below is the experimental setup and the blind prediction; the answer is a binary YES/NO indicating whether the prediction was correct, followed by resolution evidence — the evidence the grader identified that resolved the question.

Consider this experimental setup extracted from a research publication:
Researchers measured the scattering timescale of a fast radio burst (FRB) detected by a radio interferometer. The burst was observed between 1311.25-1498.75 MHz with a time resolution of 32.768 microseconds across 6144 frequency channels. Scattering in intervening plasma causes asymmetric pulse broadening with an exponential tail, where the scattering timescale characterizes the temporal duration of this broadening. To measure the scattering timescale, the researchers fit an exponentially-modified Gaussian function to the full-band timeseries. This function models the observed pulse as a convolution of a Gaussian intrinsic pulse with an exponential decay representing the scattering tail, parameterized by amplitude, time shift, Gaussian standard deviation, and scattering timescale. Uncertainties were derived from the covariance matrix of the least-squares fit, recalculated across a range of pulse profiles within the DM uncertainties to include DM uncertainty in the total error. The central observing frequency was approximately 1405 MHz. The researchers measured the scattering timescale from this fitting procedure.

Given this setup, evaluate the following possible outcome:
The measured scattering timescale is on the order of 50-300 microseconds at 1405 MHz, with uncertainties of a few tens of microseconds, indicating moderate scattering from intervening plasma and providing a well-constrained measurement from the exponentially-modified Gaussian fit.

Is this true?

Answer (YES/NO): NO